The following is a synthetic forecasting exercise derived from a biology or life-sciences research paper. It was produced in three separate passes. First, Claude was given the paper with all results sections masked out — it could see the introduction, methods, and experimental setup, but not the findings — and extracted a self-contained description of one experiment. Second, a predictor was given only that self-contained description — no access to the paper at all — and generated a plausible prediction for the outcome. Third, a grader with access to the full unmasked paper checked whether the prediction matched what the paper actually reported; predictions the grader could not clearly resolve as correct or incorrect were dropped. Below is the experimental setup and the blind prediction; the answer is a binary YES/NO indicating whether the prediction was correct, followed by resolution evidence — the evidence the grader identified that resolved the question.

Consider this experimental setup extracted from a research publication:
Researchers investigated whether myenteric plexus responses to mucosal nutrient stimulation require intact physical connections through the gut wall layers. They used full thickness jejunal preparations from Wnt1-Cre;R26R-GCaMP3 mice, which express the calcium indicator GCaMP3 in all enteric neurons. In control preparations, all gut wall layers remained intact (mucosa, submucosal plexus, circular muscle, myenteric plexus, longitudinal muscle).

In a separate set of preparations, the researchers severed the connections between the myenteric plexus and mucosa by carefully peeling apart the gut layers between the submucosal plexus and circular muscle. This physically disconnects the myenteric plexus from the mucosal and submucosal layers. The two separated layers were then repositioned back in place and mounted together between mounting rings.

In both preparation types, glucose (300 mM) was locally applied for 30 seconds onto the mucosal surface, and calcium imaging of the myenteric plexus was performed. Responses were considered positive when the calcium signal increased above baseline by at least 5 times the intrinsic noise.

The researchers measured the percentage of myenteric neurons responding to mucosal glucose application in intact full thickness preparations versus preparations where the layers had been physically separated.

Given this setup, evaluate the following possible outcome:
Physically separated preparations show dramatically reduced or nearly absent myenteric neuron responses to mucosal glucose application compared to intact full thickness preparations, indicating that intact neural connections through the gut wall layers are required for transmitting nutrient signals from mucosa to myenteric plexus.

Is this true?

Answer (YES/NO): YES